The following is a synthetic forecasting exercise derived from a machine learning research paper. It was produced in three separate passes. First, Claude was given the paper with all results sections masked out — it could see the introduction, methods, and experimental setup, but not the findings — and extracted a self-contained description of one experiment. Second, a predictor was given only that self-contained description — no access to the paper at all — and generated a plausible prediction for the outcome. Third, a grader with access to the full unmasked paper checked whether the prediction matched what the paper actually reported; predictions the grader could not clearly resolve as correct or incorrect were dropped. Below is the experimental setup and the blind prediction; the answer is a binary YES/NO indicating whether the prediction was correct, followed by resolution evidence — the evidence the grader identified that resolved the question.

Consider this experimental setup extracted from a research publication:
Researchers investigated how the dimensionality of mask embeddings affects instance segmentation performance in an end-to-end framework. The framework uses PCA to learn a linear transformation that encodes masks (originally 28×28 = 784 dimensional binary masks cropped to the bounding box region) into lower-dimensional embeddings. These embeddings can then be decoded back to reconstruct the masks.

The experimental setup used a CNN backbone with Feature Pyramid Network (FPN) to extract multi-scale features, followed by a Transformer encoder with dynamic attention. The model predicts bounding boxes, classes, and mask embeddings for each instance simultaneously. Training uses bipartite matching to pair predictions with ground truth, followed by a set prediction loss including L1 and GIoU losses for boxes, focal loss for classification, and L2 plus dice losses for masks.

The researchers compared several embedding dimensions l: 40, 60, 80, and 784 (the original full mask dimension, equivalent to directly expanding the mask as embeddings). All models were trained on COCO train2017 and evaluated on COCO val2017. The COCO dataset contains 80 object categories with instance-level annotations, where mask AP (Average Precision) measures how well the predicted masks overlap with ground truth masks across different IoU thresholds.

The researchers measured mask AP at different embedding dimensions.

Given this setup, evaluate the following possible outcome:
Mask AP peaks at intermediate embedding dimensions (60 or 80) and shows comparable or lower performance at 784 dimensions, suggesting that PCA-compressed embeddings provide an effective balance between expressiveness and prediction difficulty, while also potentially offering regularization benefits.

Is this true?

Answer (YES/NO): YES